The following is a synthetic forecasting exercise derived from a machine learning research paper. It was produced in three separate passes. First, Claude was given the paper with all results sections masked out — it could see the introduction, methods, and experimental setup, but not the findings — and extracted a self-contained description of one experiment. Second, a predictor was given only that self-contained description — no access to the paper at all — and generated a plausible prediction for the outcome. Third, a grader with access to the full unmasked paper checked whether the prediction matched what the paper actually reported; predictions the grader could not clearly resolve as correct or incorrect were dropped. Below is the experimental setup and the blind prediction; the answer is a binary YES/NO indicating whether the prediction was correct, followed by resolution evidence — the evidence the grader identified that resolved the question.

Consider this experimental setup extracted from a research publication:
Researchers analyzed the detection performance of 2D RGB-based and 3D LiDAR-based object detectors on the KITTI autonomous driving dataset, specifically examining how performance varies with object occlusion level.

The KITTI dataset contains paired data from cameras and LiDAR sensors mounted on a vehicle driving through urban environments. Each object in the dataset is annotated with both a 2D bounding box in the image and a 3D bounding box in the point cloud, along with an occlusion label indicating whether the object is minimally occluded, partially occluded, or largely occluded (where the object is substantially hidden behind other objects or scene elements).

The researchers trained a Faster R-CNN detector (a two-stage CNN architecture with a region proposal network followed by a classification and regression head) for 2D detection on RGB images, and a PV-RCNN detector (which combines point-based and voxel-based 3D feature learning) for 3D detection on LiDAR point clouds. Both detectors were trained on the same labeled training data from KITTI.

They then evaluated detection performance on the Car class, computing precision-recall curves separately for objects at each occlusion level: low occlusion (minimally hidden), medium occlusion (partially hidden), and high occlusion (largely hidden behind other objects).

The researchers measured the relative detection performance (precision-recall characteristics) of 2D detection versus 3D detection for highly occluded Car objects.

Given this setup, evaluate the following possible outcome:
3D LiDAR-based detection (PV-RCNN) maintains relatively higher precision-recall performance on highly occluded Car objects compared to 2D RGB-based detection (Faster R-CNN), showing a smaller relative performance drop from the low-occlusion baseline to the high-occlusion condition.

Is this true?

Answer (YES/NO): YES